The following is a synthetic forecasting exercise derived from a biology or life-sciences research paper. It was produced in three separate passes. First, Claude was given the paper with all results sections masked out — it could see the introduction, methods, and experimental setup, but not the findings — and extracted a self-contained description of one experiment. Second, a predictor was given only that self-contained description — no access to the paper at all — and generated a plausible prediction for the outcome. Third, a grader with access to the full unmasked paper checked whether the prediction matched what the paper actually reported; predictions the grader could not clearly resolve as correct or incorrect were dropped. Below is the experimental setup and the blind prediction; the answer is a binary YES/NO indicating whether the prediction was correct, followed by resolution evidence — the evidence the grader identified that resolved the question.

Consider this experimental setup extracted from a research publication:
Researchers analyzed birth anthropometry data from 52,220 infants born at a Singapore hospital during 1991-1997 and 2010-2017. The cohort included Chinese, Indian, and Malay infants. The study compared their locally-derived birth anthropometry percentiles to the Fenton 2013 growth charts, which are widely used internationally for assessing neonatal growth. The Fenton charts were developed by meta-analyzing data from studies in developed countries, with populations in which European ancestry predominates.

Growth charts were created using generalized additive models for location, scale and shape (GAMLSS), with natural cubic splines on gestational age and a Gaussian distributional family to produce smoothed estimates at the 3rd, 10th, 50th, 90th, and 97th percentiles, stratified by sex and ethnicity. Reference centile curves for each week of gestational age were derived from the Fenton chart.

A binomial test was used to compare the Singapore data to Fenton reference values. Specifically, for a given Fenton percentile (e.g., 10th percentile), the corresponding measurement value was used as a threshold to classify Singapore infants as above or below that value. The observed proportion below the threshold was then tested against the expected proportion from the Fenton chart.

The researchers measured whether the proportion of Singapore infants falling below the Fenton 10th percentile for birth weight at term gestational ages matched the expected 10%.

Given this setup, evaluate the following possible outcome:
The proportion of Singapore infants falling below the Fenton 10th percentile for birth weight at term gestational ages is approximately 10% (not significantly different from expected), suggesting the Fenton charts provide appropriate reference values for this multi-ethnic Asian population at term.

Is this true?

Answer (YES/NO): NO